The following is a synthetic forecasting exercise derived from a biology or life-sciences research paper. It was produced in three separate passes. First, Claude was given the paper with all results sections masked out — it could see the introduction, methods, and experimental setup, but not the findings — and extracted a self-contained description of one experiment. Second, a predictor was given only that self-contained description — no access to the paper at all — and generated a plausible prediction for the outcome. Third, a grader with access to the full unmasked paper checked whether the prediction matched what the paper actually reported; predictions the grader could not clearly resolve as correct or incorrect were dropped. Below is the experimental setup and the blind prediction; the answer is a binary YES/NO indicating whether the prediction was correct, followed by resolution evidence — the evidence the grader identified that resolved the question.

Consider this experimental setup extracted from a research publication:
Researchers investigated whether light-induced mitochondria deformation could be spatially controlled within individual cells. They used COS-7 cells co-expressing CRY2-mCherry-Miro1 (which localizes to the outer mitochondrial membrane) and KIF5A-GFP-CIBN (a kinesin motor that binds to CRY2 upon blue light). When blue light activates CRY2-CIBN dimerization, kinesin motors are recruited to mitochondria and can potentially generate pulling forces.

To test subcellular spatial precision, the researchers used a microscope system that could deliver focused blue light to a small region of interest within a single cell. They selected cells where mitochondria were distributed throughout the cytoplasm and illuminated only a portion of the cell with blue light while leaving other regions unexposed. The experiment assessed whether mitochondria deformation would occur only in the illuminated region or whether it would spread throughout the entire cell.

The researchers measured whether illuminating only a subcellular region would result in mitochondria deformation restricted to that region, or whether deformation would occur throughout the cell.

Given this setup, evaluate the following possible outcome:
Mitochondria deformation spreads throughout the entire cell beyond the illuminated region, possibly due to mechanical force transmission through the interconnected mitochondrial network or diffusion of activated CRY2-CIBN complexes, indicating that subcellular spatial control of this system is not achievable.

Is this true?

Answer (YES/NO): NO